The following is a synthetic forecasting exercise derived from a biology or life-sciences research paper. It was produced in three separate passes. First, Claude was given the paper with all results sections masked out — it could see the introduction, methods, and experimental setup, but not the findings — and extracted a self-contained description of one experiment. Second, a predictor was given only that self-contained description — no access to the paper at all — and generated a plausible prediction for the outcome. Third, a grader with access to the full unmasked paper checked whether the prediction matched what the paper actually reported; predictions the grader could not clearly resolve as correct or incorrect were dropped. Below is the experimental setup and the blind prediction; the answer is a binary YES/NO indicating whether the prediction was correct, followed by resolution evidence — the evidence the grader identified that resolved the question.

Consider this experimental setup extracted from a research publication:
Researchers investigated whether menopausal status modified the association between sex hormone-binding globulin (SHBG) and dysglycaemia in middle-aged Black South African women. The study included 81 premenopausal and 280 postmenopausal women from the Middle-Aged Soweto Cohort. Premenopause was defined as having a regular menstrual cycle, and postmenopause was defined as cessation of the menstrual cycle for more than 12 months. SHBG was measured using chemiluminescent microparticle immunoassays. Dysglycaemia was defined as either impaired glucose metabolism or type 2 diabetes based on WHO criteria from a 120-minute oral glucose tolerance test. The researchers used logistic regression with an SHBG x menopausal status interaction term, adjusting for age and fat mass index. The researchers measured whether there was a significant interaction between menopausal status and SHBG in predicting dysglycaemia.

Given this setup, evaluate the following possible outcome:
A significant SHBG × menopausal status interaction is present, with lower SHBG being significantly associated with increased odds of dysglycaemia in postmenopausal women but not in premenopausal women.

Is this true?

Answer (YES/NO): NO